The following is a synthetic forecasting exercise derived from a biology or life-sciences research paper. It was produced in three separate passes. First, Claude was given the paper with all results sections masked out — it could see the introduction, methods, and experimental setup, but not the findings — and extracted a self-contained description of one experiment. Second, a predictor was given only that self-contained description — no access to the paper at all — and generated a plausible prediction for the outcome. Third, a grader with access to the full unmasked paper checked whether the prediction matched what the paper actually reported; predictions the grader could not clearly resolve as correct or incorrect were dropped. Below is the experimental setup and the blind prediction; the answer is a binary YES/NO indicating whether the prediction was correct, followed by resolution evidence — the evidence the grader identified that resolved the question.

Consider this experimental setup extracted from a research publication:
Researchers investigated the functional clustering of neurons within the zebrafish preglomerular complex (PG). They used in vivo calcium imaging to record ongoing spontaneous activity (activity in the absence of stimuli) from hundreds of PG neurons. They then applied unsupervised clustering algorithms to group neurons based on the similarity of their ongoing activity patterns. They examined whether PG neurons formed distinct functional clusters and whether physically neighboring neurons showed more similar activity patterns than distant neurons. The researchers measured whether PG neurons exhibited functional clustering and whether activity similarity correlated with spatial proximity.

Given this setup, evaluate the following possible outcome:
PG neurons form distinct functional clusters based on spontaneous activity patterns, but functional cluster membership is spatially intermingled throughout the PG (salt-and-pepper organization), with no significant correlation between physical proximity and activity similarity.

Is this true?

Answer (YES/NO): NO